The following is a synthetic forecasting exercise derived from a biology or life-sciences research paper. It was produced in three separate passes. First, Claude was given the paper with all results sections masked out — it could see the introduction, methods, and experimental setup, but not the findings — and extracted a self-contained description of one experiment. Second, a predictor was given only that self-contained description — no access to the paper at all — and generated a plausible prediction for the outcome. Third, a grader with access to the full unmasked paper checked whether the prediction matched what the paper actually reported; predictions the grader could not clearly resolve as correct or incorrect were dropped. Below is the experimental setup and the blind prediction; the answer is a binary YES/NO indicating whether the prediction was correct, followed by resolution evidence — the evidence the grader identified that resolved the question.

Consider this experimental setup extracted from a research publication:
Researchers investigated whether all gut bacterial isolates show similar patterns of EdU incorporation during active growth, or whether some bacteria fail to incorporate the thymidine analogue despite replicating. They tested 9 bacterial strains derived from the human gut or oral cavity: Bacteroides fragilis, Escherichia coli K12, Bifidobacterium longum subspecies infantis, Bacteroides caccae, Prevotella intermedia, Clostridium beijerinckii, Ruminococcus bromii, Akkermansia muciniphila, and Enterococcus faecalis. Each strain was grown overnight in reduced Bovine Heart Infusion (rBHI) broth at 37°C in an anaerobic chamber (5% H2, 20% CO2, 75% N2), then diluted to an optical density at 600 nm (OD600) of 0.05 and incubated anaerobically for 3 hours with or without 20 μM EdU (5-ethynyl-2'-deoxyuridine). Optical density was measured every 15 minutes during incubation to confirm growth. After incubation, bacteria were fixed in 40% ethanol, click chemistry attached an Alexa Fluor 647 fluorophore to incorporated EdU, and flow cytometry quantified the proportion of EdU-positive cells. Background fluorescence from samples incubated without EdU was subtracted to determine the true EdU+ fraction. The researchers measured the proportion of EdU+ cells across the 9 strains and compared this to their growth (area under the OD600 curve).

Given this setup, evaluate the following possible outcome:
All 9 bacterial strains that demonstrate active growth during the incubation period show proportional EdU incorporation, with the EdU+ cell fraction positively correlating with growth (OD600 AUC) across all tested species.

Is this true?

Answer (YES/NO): NO